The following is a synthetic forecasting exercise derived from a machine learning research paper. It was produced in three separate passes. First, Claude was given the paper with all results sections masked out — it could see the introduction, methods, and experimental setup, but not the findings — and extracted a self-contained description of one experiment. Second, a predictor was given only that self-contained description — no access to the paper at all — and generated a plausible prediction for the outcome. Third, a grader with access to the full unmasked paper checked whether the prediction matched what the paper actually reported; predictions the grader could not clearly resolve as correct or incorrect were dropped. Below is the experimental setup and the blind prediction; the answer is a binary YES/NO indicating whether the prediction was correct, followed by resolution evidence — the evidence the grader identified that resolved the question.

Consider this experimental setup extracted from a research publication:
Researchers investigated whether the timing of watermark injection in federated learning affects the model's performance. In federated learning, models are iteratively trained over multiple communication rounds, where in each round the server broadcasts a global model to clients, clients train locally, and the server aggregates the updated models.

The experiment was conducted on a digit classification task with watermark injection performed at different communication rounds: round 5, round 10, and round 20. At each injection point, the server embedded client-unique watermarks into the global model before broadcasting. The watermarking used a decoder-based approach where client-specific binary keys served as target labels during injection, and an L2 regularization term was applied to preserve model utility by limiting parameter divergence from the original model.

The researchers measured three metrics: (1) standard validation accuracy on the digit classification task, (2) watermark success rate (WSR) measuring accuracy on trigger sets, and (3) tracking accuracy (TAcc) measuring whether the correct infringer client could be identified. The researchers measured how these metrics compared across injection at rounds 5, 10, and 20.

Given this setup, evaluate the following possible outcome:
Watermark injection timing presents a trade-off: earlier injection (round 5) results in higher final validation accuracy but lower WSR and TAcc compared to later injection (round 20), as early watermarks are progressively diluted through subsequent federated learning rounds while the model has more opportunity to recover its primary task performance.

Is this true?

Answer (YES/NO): NO